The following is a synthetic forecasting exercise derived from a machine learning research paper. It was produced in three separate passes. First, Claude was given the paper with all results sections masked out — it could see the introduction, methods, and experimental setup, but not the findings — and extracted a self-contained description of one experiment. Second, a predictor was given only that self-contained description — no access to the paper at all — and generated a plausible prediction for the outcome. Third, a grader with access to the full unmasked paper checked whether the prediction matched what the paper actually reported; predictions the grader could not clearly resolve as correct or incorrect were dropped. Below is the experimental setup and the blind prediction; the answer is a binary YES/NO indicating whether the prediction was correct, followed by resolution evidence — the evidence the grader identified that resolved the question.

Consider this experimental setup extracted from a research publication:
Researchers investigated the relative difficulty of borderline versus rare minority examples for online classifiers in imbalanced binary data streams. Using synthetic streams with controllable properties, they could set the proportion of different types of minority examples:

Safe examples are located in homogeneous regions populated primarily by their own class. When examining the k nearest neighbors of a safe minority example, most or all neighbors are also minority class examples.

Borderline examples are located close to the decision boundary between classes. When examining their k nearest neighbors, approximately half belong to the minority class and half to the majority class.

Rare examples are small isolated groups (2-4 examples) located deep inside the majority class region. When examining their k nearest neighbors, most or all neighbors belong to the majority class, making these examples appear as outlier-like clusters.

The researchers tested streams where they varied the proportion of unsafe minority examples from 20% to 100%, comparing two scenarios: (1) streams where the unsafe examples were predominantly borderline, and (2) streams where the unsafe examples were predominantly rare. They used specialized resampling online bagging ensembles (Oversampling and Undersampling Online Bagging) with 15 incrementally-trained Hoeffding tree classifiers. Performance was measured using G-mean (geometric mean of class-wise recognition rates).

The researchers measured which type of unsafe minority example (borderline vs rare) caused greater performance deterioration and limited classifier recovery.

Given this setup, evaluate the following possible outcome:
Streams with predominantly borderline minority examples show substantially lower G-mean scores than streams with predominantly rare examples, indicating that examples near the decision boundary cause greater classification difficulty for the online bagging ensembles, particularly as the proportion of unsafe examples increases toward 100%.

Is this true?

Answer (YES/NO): NO